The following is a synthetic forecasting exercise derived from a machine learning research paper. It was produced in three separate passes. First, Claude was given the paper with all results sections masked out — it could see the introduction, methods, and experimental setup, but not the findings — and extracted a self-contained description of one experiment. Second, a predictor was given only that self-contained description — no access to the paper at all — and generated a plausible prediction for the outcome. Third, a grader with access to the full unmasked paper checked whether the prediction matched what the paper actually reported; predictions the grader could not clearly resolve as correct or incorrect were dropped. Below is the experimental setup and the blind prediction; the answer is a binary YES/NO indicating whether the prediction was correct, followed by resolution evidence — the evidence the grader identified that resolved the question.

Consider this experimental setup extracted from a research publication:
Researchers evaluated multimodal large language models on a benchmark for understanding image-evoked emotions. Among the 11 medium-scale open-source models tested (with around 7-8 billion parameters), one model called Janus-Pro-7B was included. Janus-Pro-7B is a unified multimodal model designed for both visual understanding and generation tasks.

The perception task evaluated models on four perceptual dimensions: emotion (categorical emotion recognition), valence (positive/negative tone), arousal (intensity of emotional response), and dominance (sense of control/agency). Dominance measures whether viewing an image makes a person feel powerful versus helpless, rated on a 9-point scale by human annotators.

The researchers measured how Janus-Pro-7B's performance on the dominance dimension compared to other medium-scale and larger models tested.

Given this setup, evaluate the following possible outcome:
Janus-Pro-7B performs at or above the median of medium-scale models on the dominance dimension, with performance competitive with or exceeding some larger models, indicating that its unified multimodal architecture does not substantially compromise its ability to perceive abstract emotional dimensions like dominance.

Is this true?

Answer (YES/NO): YES